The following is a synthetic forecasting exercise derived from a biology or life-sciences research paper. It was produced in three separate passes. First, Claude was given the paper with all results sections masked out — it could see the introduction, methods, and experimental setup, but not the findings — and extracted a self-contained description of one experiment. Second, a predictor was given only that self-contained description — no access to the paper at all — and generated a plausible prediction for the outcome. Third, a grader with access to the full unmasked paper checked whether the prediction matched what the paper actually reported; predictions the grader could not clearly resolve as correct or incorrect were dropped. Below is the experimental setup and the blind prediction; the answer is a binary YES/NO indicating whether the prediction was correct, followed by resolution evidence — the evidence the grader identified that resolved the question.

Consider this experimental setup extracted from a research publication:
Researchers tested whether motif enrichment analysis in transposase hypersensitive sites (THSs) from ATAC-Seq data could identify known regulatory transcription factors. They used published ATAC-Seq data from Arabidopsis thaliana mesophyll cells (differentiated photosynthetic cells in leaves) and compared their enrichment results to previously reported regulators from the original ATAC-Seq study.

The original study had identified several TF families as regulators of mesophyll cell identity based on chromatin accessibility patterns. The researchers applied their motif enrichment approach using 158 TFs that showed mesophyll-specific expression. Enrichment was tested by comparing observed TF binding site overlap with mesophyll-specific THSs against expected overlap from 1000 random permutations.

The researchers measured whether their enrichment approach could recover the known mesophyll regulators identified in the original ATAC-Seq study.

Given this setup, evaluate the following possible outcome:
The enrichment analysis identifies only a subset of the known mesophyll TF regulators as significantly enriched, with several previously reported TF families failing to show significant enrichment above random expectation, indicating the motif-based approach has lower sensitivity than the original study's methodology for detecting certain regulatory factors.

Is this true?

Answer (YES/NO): NO